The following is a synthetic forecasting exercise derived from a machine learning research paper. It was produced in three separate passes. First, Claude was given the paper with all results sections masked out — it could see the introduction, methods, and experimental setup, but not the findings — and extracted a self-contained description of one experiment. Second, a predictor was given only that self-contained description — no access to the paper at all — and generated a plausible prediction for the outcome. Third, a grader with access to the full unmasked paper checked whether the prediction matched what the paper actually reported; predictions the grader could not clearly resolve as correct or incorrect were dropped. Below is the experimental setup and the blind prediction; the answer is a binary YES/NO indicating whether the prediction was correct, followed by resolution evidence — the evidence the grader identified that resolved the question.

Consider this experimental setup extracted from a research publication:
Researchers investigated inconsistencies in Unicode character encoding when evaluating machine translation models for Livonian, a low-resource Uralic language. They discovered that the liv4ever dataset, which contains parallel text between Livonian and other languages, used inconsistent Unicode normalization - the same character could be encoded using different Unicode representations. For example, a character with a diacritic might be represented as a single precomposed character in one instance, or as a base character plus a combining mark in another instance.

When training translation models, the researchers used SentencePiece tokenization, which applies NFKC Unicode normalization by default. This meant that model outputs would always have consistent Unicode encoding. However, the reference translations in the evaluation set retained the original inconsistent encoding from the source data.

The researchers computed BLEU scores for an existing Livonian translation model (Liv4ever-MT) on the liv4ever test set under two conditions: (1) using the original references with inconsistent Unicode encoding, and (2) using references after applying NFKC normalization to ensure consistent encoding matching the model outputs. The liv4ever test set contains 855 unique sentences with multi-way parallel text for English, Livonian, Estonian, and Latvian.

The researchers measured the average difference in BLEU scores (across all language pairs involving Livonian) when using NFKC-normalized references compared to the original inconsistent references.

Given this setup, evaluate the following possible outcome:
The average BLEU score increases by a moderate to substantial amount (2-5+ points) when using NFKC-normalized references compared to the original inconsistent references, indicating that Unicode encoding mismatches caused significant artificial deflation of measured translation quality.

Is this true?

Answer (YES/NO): YES